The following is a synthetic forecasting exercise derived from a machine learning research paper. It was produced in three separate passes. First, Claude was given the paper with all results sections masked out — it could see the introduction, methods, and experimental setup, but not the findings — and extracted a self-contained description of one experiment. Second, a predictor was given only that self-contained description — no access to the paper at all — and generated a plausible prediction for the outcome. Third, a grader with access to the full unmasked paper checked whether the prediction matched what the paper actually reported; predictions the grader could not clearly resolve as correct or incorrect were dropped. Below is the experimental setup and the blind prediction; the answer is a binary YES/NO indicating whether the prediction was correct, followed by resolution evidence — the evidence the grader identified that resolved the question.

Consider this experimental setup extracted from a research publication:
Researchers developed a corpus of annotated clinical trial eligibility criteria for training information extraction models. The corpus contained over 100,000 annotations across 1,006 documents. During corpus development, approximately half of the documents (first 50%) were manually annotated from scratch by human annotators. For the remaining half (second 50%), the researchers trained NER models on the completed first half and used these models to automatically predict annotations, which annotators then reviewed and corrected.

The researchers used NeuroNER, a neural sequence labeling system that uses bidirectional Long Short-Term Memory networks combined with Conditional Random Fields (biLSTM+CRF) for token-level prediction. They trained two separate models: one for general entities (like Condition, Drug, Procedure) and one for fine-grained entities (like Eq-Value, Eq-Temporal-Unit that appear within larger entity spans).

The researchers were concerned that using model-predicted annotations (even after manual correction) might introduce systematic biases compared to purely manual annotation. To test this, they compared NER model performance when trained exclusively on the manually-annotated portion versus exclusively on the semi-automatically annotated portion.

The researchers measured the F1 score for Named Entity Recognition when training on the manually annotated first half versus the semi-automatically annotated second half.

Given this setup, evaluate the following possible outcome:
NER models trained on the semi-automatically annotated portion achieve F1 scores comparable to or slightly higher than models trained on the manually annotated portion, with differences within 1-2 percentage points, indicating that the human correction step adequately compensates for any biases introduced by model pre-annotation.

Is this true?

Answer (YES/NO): YES